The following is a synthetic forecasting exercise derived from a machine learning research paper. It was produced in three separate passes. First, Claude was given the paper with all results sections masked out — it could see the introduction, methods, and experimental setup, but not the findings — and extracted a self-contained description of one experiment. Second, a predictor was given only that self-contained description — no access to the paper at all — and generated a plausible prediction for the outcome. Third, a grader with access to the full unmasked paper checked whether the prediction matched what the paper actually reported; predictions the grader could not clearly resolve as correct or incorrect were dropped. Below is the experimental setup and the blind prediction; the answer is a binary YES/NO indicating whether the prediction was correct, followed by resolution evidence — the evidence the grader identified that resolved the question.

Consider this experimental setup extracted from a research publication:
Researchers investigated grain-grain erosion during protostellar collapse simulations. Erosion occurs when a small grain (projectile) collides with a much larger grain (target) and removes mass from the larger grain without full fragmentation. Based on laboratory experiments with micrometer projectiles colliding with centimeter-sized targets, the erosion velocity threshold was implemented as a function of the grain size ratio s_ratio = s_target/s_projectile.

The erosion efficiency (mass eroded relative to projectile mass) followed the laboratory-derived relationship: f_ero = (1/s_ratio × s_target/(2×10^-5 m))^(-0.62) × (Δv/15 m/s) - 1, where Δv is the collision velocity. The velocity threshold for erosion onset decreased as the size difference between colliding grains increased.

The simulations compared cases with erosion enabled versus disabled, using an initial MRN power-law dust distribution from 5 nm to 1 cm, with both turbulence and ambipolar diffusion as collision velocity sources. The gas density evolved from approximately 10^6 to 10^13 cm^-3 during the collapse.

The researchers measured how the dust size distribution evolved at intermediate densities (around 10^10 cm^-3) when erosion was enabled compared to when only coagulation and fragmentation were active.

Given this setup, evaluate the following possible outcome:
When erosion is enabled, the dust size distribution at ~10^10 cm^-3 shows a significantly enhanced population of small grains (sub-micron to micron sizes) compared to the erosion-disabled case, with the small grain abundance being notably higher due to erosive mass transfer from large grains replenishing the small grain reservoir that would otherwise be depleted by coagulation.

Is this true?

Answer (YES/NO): NO